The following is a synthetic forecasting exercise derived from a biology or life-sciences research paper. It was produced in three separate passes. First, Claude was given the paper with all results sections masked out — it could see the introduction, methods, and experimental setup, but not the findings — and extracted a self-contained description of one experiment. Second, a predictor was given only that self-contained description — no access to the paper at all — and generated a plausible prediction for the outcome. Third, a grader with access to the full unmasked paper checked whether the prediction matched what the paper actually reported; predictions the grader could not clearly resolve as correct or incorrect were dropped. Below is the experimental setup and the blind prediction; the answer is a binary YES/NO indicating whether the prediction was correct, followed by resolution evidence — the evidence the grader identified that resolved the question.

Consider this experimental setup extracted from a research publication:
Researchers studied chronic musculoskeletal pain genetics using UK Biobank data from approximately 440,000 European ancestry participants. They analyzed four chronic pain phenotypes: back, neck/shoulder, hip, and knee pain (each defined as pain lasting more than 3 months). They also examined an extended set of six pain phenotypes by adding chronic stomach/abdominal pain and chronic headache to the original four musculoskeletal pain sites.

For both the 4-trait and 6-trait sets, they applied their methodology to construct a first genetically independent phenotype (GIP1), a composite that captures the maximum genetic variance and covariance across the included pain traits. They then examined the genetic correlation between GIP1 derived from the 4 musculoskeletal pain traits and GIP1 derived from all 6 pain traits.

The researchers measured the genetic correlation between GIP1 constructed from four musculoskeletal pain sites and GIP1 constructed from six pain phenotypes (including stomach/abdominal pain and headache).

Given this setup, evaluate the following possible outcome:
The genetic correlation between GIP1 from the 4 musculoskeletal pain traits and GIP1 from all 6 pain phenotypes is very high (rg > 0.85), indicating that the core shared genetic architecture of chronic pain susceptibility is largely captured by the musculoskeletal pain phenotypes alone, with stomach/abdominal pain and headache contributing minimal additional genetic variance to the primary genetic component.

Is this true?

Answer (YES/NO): YES